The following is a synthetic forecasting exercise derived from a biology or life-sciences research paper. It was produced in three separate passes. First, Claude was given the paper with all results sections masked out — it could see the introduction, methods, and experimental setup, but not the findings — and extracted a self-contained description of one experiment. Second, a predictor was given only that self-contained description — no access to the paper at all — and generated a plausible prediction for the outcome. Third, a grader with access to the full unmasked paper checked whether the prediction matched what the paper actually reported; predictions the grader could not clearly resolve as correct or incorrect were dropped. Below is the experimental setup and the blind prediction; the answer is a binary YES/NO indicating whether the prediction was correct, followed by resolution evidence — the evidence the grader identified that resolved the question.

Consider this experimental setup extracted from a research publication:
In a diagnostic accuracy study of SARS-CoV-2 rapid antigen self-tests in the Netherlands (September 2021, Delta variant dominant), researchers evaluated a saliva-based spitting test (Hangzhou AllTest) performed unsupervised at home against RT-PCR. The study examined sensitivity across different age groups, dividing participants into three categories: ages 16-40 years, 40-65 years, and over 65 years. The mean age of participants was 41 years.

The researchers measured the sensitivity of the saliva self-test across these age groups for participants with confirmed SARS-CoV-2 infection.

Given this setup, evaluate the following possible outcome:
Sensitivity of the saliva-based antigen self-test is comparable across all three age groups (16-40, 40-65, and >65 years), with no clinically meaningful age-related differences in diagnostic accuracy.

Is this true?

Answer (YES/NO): NO